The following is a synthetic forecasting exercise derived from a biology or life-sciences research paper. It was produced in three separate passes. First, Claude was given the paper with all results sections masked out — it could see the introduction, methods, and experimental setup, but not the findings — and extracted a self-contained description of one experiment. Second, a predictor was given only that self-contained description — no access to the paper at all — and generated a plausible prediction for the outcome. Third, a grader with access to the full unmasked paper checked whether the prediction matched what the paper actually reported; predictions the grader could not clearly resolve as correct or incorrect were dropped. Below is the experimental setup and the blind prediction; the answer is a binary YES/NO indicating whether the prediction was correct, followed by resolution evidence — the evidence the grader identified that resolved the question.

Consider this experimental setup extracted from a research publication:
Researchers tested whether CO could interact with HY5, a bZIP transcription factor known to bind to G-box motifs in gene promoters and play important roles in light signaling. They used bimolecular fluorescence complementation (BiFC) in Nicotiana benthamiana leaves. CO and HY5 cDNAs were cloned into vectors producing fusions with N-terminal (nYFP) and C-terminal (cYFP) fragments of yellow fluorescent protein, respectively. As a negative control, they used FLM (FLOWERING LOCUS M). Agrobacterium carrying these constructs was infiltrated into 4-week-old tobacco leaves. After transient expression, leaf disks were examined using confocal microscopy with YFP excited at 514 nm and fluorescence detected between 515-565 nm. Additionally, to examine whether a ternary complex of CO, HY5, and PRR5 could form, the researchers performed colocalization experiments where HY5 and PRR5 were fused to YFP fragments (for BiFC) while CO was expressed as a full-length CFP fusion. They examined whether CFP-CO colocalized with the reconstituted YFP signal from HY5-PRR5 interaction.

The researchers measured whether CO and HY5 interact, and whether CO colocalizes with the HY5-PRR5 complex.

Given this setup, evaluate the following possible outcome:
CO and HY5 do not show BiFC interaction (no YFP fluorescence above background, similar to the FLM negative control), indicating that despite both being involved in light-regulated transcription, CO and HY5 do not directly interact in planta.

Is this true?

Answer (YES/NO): NO